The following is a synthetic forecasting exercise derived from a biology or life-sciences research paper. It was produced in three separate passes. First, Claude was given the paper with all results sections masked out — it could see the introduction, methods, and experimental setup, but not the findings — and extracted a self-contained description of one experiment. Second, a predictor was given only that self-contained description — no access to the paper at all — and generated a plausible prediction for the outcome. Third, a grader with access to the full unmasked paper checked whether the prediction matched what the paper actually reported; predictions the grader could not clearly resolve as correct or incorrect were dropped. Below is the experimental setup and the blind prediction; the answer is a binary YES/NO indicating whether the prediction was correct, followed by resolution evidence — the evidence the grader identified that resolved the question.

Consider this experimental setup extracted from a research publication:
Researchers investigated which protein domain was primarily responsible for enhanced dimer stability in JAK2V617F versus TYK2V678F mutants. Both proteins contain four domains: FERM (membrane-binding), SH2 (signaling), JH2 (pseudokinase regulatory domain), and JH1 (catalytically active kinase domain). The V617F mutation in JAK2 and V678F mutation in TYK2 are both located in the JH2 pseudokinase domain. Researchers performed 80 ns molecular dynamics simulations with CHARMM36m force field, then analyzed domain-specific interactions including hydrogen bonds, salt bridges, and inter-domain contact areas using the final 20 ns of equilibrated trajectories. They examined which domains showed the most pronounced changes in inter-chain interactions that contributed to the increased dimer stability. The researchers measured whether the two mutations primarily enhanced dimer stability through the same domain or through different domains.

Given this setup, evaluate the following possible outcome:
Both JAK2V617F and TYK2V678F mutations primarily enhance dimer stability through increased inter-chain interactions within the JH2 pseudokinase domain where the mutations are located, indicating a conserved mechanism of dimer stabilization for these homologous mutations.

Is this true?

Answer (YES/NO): NO